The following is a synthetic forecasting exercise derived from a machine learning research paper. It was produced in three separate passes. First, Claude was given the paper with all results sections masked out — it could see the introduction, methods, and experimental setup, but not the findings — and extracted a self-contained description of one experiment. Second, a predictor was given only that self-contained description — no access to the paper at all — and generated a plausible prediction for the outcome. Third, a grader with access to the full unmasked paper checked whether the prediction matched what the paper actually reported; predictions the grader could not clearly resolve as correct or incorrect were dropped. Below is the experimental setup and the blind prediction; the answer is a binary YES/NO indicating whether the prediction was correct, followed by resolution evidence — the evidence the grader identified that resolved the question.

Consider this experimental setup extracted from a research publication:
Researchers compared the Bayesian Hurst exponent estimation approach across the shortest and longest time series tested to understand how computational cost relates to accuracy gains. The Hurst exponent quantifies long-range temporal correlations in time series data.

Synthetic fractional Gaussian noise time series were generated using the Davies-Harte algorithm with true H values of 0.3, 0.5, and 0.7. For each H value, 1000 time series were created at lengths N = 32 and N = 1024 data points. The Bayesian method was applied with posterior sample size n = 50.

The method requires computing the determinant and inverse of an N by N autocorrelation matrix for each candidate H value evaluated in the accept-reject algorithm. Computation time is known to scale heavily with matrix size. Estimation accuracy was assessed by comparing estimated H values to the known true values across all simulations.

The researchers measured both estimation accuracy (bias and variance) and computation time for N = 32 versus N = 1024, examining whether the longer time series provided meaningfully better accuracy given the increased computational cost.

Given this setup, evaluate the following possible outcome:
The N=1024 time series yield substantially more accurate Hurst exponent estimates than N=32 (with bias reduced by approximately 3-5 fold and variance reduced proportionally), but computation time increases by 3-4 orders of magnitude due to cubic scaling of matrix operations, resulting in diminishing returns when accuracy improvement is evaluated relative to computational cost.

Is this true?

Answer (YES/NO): NO